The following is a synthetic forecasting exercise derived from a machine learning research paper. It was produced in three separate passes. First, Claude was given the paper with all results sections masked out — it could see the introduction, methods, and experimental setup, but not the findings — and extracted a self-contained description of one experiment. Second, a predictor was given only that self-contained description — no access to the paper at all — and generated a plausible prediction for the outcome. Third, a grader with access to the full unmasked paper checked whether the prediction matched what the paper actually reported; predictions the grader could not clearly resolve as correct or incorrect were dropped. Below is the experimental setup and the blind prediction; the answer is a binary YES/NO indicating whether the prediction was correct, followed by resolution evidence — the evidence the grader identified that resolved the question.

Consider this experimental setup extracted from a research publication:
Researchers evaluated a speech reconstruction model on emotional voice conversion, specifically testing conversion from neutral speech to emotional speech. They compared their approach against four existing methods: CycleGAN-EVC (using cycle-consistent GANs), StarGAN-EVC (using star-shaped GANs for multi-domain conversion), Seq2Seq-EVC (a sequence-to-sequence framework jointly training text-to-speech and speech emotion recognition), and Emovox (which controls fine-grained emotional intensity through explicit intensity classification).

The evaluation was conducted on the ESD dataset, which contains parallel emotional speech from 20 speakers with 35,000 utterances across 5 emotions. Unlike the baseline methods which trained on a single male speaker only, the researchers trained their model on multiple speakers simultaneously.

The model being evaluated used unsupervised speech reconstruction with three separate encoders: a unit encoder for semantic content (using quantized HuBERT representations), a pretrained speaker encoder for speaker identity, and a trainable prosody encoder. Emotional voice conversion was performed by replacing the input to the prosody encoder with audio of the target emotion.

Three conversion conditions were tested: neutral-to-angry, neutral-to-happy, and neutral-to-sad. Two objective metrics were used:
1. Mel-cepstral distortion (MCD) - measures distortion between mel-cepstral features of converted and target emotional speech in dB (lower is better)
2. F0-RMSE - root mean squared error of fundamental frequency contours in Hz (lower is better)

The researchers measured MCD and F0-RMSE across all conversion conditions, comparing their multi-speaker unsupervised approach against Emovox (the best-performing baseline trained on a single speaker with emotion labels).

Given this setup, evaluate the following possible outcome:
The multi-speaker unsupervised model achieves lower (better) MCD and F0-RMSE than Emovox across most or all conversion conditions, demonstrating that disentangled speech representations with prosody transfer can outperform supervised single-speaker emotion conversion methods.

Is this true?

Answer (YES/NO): NO